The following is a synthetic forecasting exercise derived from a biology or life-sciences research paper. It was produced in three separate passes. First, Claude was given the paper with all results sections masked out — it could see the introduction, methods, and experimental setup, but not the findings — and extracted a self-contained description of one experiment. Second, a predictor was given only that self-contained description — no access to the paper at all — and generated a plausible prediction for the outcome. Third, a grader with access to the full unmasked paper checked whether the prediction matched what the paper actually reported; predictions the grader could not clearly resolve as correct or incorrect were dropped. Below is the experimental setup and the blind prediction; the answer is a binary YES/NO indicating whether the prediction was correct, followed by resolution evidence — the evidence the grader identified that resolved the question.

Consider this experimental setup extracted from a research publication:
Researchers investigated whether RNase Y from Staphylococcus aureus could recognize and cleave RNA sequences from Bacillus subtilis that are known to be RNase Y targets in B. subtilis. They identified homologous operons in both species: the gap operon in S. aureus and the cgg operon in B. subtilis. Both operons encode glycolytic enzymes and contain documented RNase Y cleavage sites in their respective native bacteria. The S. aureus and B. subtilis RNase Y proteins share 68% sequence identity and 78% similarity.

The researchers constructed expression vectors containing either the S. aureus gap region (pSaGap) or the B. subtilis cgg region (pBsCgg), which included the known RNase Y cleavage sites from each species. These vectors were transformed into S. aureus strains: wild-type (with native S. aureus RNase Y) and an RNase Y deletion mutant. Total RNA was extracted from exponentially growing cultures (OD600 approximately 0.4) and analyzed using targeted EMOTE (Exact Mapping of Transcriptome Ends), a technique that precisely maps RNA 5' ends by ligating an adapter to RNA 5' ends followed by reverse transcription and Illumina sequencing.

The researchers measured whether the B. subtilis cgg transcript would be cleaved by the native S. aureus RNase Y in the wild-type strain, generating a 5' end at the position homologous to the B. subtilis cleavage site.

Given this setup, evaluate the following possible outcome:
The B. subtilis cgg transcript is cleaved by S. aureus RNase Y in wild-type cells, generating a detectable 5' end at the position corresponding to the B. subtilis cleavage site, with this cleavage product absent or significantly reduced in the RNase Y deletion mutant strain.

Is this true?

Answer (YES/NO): YES